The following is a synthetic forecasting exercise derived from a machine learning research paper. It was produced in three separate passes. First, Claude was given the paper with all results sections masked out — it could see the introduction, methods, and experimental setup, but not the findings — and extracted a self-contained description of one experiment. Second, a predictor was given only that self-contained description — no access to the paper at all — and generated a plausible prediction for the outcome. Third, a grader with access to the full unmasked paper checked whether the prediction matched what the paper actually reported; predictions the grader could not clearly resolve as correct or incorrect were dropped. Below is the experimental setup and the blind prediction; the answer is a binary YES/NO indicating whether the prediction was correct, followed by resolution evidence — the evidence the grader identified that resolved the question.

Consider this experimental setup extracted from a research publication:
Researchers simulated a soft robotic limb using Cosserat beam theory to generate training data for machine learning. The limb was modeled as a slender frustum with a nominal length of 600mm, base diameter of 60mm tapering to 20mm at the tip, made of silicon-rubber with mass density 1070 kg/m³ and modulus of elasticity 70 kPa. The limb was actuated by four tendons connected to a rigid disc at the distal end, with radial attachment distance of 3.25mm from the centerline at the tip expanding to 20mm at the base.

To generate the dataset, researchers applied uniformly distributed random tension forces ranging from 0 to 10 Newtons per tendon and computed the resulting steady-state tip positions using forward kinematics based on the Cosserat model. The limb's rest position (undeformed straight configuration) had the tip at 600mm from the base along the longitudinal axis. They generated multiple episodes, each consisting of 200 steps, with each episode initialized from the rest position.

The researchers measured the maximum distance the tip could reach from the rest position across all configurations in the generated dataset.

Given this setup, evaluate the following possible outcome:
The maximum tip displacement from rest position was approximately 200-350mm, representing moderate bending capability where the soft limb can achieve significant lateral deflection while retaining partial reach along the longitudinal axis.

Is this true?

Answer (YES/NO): NO